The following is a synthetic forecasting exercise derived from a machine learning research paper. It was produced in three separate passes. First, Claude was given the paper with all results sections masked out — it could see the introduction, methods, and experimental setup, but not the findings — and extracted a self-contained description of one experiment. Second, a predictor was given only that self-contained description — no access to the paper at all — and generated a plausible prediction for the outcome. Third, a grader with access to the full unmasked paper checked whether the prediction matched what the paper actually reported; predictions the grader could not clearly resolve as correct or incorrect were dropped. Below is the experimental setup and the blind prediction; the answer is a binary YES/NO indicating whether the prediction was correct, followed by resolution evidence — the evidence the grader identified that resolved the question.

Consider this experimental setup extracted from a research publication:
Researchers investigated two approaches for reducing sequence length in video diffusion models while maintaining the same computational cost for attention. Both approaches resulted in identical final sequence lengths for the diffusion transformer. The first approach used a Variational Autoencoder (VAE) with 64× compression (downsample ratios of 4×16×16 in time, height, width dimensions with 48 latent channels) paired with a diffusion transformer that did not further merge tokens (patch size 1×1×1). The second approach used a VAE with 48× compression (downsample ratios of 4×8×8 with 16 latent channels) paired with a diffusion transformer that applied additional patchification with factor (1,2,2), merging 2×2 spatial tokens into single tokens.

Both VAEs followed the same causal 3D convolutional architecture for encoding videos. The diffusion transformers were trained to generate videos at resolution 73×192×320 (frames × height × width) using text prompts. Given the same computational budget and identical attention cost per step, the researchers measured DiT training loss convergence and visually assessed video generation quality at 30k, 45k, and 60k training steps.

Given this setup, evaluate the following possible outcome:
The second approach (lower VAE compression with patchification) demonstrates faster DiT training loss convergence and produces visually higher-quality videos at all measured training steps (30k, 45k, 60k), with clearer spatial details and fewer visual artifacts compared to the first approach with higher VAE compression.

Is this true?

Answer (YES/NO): NO